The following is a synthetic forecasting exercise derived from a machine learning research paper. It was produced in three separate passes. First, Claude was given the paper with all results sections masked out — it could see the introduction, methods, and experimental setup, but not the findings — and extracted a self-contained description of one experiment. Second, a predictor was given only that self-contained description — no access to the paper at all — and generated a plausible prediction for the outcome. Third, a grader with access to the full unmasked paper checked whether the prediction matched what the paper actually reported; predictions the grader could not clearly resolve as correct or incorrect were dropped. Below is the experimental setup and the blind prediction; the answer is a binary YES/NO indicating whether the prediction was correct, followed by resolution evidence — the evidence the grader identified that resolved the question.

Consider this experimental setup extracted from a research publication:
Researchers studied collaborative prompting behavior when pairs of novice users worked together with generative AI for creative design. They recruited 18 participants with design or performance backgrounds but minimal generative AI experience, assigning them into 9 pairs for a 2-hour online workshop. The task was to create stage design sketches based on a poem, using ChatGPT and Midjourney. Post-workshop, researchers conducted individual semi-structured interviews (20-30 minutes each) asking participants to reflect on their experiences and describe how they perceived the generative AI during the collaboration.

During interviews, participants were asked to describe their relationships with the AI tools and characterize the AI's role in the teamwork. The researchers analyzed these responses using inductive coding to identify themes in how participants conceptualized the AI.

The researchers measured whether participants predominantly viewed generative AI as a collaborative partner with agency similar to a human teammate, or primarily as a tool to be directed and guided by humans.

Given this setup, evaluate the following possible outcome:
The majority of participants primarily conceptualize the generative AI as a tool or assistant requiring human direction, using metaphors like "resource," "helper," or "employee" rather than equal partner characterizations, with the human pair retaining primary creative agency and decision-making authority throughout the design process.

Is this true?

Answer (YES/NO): YES